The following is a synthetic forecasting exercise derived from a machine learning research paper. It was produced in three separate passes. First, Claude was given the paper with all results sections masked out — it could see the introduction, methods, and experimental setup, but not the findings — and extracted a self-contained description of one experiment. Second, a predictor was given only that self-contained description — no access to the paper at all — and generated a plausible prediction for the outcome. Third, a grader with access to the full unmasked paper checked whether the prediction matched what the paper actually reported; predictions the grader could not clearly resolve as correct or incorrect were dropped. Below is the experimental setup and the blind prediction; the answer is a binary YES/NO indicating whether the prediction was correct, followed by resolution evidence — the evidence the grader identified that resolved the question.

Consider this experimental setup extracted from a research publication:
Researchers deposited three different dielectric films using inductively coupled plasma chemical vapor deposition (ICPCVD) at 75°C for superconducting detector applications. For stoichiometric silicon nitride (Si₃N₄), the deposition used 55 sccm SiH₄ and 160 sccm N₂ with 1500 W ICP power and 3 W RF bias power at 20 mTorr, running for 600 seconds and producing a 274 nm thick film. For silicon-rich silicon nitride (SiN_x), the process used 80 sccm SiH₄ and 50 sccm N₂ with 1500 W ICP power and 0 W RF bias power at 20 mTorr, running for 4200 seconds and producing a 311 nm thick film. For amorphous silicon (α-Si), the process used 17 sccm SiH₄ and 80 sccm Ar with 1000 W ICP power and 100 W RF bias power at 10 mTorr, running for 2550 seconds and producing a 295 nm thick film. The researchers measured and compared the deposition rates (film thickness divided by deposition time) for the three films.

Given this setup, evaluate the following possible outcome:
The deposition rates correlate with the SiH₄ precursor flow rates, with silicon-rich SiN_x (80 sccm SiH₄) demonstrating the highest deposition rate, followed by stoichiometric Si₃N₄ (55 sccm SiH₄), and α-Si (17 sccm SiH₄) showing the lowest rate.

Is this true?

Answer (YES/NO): NO